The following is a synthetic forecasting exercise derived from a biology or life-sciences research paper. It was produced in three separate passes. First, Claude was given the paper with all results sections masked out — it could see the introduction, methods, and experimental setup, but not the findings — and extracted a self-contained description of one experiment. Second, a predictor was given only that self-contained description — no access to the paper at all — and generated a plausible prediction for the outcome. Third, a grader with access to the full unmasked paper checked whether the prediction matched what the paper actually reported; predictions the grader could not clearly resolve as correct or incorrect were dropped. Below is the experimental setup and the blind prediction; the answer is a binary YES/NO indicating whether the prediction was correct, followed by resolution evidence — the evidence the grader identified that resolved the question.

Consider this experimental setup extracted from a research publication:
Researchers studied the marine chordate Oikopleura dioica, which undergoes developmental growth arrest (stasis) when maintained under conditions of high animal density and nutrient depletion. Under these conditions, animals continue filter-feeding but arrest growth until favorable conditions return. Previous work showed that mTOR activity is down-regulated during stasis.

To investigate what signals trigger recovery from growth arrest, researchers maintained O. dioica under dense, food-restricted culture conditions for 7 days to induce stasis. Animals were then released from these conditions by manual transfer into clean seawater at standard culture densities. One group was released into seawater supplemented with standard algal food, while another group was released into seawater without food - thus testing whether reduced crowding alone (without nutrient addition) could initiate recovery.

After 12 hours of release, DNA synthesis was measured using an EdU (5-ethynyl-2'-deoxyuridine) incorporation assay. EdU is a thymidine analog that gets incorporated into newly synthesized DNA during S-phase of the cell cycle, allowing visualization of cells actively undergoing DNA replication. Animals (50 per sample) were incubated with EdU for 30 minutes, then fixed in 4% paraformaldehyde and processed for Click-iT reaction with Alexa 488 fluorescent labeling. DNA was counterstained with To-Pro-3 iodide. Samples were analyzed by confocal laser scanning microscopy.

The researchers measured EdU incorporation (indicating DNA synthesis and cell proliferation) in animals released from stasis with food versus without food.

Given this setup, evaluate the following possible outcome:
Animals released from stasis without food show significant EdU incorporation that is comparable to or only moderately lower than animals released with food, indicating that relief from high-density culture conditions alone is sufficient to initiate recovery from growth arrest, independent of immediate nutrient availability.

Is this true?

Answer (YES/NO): YES